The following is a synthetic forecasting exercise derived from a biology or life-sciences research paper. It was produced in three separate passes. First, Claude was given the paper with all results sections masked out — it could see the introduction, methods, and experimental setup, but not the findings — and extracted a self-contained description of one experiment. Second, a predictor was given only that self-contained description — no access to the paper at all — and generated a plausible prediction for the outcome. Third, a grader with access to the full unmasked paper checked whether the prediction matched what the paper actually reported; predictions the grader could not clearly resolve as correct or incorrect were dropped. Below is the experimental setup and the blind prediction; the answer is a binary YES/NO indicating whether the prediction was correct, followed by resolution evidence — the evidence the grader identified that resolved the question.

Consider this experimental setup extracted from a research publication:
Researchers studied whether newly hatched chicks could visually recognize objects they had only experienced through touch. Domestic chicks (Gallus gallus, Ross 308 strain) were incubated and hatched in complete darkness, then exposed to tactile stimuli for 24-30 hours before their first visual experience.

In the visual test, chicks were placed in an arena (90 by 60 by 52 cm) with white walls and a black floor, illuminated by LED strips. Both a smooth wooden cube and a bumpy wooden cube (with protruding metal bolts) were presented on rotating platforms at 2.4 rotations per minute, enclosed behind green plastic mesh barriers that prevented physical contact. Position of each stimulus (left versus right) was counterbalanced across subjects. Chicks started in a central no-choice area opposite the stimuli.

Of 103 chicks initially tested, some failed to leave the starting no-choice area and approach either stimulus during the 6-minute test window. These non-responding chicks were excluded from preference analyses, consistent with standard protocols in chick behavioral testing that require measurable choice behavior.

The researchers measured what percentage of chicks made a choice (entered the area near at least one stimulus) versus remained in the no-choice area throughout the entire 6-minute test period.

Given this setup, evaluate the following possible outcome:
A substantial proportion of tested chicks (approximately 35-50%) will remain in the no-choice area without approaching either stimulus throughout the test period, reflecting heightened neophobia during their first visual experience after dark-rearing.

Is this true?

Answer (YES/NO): NO